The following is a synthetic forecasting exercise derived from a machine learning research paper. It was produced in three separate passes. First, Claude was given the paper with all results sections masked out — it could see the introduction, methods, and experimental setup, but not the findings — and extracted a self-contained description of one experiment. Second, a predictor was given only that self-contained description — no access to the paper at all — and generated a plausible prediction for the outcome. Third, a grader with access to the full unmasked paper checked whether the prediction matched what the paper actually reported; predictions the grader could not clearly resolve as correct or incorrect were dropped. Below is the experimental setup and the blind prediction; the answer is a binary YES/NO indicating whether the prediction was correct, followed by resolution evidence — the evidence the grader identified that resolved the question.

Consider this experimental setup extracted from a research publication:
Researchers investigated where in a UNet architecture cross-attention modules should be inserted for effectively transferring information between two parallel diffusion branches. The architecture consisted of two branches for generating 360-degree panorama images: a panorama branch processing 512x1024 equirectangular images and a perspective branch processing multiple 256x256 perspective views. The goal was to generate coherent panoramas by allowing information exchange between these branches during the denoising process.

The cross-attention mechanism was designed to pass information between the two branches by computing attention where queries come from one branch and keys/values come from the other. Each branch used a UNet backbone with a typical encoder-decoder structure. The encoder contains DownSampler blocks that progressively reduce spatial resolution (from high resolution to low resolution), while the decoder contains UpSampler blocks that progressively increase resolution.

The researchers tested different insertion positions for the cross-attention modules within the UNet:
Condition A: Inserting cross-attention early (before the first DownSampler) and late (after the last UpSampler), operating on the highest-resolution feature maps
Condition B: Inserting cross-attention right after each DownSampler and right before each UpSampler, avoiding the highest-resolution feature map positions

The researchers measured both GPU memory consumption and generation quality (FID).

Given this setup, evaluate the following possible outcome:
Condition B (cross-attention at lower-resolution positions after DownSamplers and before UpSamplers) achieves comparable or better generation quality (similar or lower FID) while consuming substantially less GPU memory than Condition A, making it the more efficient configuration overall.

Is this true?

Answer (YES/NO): YES